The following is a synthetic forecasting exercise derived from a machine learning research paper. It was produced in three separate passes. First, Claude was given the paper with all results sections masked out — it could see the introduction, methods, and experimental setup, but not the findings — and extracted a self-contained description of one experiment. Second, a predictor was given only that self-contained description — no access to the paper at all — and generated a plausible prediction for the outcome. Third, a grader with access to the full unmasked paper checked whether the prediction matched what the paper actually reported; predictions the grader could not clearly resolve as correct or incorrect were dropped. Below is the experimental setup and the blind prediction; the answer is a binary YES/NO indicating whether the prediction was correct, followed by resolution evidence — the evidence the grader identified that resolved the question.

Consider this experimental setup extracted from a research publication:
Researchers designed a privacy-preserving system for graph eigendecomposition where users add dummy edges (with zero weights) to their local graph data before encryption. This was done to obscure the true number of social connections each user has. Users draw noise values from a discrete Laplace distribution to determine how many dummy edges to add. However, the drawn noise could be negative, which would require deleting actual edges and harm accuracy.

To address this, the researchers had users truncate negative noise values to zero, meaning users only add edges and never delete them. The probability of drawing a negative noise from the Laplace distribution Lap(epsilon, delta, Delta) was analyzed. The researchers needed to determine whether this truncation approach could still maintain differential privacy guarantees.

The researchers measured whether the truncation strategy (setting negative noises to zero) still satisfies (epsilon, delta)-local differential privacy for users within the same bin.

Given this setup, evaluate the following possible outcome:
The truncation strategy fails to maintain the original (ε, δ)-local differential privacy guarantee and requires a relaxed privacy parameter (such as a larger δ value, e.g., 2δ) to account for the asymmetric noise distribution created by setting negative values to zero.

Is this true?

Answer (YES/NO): NO